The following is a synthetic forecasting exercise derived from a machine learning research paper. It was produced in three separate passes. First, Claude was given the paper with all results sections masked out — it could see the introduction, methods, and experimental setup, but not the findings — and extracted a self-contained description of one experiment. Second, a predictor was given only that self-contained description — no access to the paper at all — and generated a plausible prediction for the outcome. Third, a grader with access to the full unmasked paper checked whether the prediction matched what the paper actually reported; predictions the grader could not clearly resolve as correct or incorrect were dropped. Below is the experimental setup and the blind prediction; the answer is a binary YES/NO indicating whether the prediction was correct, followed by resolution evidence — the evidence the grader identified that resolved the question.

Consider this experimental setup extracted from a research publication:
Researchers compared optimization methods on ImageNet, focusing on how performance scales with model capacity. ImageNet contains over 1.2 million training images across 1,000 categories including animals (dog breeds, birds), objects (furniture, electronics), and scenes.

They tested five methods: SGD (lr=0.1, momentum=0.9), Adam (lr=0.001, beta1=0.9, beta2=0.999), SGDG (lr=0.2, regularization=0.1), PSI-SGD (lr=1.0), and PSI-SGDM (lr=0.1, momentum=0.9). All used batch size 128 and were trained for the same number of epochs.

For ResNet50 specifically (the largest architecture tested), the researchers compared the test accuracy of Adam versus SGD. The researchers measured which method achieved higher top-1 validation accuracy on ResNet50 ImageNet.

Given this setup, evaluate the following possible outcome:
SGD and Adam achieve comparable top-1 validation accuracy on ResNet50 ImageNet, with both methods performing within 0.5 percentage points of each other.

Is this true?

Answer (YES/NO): NO